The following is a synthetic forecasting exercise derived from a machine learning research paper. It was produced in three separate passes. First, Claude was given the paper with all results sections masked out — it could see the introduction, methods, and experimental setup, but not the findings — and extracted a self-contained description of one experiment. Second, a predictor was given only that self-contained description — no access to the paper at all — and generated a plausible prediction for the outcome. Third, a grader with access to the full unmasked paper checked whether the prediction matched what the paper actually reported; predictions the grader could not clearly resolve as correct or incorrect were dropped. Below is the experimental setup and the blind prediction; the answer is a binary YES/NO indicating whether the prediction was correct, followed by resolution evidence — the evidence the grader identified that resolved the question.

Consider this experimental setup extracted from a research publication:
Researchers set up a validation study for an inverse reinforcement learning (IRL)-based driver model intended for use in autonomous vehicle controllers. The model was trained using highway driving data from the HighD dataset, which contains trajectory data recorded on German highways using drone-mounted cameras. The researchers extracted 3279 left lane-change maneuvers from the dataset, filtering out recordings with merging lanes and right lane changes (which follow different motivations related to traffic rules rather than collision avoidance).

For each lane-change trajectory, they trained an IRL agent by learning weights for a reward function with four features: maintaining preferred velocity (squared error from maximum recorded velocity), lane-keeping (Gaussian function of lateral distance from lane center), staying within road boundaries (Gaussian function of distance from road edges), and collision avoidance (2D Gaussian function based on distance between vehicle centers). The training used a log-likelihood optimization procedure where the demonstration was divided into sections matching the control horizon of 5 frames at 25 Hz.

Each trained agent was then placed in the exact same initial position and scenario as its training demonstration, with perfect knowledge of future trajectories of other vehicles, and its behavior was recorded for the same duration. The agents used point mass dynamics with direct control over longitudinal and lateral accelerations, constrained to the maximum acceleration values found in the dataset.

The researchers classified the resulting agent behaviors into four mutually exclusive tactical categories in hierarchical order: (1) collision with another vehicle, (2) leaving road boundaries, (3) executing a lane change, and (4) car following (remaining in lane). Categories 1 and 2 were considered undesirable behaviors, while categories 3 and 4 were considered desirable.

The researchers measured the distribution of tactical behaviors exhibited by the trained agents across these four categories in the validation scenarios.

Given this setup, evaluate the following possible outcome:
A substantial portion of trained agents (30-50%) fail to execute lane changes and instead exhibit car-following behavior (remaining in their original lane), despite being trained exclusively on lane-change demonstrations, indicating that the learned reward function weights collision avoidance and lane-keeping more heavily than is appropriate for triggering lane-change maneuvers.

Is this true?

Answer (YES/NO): NO